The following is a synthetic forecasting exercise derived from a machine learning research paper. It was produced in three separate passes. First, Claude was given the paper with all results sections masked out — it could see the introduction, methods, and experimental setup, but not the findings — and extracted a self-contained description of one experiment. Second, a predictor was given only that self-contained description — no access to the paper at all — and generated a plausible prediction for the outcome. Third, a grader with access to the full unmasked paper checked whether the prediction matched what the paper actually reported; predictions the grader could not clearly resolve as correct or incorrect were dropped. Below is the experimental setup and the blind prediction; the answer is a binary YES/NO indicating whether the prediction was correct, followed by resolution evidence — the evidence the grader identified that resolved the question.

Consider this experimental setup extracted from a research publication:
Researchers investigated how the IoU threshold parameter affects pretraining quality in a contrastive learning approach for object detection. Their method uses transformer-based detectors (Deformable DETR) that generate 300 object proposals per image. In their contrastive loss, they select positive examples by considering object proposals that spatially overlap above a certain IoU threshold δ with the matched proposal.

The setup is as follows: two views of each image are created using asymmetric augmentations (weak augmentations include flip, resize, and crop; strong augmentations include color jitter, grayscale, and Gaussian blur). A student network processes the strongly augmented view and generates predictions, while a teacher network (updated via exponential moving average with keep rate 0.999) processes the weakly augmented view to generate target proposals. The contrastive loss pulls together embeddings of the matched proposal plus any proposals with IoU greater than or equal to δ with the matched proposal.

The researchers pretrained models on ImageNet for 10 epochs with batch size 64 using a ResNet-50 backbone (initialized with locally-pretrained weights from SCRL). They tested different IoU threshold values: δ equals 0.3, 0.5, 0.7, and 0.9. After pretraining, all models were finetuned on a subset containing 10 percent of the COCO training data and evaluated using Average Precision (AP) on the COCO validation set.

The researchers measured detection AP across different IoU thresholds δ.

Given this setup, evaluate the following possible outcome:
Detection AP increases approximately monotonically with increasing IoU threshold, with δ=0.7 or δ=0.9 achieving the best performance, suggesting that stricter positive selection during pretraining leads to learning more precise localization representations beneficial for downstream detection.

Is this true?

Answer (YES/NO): NO